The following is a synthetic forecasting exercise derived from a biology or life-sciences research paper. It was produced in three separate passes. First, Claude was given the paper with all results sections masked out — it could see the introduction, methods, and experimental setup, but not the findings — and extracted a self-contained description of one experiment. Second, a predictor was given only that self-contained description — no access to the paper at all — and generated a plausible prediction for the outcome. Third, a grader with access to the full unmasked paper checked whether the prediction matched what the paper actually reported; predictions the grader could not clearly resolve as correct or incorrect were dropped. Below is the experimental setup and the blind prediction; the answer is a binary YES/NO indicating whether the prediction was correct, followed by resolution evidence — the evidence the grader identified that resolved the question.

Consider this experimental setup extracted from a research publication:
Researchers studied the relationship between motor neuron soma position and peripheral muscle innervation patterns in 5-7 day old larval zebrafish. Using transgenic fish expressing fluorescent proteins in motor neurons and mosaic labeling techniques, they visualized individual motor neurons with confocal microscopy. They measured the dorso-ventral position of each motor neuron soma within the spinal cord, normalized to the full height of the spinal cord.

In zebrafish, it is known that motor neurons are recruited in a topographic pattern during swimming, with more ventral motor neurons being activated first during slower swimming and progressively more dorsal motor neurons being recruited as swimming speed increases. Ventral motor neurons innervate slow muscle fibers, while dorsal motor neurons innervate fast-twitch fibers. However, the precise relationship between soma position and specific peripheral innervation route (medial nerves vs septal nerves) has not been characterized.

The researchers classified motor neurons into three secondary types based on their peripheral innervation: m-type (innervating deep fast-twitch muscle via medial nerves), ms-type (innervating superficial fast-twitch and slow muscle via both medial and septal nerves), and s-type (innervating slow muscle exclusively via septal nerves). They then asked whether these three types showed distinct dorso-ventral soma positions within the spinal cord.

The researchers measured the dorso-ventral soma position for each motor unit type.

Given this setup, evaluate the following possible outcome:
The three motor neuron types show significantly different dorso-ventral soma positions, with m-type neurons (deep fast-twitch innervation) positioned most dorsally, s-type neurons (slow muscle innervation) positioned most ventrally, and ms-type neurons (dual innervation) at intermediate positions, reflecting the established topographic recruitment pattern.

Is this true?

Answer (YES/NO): YES